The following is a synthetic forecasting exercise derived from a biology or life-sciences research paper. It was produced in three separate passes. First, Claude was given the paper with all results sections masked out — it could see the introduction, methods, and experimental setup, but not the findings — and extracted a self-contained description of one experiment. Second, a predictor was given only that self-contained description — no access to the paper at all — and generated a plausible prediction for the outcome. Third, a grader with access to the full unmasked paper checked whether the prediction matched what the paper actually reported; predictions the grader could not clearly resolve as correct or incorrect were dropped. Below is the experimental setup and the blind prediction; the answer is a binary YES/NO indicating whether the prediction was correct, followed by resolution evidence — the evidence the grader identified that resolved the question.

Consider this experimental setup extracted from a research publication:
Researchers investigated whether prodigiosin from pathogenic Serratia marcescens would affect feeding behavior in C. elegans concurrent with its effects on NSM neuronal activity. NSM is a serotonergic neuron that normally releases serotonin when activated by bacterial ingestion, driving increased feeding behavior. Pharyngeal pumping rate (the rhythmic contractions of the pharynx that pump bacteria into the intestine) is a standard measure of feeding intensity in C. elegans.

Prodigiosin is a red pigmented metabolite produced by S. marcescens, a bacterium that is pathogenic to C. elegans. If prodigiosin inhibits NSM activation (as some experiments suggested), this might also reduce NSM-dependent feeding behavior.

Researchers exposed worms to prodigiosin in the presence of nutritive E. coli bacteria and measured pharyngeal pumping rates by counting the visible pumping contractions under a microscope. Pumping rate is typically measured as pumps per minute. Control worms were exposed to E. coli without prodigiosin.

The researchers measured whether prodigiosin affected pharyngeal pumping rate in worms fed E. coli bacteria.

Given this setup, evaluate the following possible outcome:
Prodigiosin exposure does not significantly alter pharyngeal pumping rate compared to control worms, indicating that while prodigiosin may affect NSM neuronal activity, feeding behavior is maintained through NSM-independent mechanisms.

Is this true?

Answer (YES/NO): NO